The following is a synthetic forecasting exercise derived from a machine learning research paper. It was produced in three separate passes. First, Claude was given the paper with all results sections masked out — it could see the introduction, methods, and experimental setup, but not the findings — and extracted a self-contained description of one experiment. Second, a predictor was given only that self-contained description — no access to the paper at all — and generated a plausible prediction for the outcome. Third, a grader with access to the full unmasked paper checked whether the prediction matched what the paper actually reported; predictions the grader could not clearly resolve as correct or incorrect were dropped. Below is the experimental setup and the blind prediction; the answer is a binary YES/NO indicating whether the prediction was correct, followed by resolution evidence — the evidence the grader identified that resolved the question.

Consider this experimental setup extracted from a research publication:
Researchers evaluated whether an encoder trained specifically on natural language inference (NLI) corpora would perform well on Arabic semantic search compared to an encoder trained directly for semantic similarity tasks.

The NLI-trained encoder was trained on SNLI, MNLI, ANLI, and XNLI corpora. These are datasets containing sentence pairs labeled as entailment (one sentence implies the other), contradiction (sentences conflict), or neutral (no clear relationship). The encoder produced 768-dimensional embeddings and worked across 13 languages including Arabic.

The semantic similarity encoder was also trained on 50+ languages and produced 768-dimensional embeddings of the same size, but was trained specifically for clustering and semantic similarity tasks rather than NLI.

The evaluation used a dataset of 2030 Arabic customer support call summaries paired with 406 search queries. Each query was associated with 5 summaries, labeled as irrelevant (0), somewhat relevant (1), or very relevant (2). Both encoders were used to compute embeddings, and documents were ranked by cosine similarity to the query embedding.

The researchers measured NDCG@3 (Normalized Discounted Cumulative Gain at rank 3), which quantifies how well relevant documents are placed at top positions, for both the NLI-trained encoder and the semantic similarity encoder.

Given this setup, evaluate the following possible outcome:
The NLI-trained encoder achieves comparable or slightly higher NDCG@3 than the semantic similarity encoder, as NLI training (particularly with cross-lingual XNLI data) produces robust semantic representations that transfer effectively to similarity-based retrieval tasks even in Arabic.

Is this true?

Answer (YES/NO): NO